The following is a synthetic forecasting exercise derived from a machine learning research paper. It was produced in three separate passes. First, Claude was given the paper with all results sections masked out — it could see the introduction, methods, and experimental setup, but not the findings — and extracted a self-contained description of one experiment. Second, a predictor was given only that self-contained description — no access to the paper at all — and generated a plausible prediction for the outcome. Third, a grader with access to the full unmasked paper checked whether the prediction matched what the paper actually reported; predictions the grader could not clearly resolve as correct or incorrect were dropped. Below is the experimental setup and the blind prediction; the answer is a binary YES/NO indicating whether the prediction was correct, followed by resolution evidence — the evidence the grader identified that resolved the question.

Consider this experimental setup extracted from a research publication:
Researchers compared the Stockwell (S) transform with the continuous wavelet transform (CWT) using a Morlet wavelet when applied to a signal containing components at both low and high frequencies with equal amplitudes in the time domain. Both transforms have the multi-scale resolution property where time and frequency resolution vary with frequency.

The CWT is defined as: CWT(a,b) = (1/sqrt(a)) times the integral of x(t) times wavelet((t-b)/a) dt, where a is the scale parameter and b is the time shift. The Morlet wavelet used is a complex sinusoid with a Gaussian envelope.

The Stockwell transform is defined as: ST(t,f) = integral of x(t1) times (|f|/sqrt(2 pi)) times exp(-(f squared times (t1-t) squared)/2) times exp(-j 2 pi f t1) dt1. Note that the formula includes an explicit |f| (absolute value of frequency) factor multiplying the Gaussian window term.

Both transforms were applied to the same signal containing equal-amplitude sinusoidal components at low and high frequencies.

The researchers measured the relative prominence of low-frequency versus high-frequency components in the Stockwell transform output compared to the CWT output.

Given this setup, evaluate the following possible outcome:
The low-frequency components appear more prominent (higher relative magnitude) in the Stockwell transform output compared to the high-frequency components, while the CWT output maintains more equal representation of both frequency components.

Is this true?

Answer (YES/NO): NO